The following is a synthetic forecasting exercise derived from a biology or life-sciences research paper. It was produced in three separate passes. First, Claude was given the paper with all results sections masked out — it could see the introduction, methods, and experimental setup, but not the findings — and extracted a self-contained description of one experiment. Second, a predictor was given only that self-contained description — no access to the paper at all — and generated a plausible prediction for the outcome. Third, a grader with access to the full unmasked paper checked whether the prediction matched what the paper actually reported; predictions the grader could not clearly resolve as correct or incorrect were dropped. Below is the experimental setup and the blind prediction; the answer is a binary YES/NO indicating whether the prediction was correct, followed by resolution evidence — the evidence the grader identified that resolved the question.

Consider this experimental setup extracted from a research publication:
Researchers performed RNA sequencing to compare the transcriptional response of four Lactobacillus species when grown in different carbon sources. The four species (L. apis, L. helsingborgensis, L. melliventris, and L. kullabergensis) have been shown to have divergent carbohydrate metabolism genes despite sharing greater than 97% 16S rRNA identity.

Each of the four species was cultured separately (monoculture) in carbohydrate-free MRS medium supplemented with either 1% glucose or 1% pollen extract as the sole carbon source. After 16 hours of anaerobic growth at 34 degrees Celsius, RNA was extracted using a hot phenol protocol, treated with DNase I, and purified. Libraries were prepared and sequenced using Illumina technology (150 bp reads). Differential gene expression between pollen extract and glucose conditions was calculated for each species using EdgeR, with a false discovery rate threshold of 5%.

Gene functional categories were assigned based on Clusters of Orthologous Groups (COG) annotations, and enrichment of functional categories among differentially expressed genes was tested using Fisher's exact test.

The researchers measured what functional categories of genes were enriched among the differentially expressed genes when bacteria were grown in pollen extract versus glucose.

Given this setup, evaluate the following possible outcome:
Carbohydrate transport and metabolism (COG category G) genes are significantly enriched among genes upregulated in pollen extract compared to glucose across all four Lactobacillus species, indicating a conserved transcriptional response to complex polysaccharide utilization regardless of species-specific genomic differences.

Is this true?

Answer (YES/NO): NO